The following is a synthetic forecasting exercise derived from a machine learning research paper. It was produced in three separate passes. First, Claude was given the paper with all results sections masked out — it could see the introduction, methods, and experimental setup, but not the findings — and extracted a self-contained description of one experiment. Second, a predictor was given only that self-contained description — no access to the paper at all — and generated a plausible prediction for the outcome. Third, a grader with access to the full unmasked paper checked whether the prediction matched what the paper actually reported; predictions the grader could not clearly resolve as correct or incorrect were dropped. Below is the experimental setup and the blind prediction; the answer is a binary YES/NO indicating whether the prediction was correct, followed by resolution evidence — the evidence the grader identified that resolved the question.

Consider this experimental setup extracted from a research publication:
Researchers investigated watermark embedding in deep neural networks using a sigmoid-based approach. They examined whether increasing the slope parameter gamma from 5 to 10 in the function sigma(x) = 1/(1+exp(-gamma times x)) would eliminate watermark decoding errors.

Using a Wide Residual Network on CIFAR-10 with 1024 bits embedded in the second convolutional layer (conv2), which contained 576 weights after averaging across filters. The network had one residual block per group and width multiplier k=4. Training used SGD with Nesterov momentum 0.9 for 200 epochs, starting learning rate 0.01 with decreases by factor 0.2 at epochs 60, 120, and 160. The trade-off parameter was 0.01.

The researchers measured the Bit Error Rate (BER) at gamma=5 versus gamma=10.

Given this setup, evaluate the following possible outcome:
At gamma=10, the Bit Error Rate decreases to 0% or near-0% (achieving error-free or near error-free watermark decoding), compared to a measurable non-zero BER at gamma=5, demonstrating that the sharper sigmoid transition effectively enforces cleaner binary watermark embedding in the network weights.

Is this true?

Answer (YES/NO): YES